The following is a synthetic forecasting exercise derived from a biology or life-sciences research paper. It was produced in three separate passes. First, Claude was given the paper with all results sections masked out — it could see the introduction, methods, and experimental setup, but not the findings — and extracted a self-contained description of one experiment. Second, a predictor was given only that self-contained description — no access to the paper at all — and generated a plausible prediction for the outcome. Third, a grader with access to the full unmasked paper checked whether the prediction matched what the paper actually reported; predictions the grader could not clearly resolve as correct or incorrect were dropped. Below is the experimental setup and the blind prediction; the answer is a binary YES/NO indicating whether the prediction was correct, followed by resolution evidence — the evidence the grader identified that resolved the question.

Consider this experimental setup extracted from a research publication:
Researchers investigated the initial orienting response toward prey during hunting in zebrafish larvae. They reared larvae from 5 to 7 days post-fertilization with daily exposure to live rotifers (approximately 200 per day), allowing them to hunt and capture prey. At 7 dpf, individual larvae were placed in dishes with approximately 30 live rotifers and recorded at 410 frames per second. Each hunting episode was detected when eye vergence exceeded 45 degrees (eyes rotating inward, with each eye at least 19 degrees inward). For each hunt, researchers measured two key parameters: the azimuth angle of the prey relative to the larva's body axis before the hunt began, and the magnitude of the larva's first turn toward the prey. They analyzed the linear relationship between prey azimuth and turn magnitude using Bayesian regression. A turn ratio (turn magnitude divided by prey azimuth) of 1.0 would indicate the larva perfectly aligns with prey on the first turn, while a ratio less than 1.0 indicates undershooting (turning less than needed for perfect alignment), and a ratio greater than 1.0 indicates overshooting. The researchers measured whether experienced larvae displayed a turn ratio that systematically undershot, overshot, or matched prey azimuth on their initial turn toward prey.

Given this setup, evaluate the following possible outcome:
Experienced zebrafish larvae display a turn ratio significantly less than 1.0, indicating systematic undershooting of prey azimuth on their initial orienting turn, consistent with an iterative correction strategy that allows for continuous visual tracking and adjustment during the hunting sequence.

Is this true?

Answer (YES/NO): YES